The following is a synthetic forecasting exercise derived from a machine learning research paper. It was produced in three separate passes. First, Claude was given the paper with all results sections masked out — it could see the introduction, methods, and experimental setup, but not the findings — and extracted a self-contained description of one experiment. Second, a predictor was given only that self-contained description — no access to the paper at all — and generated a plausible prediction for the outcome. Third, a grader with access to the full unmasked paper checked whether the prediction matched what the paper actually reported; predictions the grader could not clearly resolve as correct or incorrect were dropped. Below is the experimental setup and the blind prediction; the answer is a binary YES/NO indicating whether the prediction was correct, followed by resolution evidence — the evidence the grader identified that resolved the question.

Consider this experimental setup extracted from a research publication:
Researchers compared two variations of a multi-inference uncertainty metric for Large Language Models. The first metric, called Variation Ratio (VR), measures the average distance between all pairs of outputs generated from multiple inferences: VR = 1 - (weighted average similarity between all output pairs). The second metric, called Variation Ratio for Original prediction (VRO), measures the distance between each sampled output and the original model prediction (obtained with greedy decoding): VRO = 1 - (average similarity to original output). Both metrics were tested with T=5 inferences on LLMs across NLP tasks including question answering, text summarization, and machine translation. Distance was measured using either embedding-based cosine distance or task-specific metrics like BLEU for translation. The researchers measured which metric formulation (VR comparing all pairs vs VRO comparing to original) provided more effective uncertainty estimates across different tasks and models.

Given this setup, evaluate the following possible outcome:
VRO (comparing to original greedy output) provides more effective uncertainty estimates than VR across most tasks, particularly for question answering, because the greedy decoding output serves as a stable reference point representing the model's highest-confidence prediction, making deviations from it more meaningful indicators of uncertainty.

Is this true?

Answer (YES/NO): NO